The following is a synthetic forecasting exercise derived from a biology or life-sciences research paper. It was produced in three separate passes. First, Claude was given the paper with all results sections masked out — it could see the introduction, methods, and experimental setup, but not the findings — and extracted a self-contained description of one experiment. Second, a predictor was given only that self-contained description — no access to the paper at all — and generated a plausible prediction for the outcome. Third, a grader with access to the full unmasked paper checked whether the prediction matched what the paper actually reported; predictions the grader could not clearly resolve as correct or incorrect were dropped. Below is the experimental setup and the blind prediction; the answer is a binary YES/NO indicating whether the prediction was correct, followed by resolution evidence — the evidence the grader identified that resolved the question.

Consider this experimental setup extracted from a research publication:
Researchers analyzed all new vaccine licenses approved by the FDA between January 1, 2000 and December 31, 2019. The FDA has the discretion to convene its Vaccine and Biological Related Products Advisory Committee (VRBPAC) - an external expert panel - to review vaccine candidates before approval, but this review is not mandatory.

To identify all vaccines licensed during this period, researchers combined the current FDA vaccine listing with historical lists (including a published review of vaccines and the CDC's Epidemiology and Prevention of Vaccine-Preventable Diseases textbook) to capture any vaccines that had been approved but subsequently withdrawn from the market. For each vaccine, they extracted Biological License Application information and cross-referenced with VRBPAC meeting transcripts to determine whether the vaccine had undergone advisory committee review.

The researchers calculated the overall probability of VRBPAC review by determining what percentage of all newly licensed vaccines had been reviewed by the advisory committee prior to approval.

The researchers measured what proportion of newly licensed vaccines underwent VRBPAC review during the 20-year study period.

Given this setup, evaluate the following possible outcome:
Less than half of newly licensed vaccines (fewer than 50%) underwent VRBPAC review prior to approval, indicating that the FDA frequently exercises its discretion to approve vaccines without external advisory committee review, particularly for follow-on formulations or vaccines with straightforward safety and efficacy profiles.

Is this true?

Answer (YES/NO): YES